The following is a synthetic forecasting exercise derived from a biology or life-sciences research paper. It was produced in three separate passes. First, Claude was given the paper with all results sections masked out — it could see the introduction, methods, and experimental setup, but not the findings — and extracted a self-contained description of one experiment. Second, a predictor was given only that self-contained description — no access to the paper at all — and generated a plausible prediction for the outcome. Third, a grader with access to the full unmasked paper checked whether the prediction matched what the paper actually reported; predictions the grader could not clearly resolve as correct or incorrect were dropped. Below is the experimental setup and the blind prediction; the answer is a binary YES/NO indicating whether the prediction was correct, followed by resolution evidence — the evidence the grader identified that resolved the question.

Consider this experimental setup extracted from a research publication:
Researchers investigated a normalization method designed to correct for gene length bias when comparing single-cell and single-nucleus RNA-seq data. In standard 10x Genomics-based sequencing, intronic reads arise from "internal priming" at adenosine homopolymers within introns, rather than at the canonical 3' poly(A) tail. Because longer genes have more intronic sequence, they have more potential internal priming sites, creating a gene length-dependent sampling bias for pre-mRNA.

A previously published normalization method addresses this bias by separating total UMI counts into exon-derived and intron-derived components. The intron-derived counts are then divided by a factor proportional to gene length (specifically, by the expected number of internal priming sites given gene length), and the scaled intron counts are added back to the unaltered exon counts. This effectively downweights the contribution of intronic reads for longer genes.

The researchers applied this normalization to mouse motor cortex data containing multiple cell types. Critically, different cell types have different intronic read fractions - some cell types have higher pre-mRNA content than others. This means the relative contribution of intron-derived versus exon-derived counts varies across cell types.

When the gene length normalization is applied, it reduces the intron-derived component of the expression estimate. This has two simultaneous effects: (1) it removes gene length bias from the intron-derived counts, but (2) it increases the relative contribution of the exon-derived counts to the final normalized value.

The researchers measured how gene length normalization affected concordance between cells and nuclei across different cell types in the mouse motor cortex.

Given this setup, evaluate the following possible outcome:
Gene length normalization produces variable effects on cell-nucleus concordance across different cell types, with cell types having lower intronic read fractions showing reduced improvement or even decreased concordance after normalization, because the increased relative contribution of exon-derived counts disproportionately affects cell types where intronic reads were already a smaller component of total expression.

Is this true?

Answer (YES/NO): NO